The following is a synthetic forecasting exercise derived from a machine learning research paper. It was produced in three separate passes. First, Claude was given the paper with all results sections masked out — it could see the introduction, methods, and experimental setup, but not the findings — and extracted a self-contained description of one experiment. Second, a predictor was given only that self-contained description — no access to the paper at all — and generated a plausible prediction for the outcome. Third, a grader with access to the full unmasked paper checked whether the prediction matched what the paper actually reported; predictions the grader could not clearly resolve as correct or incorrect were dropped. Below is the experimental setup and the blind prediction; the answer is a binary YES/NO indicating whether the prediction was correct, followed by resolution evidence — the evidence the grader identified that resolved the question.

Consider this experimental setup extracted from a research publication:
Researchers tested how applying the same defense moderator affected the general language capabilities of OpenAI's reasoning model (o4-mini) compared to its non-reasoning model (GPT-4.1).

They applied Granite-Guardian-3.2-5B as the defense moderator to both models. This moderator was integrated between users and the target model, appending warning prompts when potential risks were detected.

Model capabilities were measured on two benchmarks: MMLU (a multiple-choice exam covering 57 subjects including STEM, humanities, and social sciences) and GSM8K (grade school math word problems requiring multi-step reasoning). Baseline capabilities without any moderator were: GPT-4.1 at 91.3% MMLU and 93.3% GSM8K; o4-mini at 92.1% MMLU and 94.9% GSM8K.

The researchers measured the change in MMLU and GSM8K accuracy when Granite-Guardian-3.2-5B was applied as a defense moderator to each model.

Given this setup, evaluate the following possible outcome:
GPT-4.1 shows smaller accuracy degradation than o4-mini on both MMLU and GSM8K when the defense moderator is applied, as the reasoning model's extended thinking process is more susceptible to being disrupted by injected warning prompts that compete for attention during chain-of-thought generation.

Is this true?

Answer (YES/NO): NO